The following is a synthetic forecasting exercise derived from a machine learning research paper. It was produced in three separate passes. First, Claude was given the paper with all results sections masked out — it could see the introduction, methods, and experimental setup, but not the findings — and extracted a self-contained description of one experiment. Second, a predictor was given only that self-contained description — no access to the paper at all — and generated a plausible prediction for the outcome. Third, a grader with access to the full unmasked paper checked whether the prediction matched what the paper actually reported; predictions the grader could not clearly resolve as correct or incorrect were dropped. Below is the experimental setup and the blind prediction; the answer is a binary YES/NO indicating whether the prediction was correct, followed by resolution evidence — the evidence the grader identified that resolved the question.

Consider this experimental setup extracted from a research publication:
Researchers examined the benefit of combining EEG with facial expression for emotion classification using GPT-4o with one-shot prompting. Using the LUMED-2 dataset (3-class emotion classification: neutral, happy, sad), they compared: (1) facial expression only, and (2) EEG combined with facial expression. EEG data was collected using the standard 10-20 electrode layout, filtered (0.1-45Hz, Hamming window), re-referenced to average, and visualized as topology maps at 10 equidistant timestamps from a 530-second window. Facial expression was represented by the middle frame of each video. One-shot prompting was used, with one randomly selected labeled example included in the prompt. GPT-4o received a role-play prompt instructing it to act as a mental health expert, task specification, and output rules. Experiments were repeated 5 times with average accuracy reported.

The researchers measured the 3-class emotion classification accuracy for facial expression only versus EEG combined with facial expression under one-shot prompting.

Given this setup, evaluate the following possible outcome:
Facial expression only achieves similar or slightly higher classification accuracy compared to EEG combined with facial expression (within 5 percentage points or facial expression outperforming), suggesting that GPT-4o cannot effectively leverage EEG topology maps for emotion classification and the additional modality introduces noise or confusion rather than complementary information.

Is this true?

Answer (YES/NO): NO